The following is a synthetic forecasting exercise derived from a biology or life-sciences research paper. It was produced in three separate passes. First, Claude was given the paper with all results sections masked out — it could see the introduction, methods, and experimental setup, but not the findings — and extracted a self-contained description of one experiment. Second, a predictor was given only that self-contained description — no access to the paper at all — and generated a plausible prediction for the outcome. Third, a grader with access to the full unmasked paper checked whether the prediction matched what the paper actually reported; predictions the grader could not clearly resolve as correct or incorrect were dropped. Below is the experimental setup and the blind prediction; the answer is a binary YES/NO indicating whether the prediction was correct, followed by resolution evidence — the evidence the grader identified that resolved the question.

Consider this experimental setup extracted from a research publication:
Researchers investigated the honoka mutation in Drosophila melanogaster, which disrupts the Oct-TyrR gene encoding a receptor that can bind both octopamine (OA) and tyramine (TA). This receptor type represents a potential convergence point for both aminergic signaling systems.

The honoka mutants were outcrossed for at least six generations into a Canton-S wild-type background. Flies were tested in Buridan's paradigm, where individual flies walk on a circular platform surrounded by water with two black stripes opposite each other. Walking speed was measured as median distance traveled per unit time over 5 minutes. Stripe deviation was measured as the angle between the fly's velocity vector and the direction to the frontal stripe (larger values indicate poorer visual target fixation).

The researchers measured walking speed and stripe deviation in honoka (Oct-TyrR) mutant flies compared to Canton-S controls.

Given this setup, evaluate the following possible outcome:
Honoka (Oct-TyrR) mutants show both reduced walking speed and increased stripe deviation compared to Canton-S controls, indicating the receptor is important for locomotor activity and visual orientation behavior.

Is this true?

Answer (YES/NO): YES